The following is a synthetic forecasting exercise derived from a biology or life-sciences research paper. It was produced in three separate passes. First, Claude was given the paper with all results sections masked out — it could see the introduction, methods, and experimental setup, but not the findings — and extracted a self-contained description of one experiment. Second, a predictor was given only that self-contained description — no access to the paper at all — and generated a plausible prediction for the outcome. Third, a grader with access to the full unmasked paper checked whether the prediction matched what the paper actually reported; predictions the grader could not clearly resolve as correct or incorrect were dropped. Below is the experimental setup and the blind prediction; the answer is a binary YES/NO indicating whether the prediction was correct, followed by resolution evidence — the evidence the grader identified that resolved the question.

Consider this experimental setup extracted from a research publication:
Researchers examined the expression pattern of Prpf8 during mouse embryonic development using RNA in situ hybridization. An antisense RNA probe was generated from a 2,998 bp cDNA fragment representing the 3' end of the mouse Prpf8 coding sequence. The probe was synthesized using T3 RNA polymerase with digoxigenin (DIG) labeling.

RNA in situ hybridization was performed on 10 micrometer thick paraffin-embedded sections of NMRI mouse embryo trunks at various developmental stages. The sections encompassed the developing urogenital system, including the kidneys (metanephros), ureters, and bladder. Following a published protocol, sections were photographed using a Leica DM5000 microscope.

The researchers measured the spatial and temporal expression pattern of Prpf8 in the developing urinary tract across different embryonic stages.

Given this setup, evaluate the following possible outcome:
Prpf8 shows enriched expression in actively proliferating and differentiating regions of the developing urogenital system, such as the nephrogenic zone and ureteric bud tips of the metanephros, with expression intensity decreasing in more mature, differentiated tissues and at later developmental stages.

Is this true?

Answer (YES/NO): NO